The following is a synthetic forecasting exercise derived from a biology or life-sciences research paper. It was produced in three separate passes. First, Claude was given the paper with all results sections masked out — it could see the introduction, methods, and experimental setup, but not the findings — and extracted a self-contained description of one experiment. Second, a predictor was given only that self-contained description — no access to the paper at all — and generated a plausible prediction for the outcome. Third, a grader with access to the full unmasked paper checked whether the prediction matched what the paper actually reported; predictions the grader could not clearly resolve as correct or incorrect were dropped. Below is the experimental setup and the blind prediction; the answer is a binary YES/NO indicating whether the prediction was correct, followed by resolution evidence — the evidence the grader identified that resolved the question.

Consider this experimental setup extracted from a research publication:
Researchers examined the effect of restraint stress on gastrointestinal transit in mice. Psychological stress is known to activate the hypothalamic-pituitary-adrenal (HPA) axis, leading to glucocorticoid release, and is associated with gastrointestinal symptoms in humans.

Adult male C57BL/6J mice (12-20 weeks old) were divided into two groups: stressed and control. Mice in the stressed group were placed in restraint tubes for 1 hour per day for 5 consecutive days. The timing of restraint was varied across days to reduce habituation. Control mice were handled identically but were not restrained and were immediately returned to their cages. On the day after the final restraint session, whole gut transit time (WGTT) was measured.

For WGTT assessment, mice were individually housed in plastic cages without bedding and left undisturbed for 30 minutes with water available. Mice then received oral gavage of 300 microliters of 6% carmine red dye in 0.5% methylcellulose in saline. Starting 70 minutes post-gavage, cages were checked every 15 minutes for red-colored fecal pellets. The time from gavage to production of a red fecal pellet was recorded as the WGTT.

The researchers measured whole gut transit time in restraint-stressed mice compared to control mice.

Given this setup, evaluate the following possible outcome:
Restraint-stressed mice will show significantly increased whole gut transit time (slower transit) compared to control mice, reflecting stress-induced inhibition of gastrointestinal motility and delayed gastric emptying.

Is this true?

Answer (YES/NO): YES